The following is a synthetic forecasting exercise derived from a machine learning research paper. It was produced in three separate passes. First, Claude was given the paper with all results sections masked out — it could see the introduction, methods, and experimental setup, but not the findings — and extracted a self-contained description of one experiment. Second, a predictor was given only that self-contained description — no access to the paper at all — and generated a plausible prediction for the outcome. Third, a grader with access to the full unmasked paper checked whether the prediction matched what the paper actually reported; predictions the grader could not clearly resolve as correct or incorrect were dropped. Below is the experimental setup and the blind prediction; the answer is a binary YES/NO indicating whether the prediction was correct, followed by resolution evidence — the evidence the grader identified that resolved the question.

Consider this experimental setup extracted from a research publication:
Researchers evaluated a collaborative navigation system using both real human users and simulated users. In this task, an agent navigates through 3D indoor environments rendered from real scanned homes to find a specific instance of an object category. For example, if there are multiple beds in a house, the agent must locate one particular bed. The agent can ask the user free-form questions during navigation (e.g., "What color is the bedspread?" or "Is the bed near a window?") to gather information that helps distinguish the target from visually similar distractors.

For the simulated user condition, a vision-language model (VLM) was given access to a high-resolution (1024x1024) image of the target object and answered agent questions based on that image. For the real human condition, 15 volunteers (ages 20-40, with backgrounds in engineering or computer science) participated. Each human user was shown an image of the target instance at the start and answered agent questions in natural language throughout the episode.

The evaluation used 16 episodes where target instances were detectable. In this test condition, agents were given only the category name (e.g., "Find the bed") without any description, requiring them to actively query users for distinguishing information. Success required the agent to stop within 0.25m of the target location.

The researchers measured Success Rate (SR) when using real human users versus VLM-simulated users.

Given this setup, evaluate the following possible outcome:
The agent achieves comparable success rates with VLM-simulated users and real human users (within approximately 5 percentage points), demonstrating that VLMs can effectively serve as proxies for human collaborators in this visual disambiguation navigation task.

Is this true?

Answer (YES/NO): NO